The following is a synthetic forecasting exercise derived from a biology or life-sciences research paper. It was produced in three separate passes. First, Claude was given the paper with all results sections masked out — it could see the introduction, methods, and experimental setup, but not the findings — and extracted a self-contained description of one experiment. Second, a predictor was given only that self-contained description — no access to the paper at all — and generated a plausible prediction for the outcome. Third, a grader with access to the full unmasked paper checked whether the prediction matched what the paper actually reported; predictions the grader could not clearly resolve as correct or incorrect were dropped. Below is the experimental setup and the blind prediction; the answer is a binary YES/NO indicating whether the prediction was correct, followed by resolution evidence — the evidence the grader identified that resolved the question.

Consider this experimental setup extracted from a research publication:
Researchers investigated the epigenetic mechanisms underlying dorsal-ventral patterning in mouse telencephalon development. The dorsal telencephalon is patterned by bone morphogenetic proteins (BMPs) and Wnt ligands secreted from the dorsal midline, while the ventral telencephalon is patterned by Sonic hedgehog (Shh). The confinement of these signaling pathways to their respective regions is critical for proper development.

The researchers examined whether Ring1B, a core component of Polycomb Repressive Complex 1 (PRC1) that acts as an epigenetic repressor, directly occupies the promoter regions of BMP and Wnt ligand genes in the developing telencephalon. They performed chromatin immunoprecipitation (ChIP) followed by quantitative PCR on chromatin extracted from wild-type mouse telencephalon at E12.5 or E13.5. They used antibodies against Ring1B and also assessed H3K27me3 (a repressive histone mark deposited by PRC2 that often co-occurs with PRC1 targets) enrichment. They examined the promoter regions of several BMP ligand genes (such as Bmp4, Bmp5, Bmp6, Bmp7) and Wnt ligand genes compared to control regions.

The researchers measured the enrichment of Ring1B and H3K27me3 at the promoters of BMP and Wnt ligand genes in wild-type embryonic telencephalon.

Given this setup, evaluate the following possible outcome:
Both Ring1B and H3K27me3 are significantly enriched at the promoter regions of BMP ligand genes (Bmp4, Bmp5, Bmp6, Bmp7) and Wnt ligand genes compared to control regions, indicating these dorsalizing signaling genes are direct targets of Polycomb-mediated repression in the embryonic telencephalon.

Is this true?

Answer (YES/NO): NO